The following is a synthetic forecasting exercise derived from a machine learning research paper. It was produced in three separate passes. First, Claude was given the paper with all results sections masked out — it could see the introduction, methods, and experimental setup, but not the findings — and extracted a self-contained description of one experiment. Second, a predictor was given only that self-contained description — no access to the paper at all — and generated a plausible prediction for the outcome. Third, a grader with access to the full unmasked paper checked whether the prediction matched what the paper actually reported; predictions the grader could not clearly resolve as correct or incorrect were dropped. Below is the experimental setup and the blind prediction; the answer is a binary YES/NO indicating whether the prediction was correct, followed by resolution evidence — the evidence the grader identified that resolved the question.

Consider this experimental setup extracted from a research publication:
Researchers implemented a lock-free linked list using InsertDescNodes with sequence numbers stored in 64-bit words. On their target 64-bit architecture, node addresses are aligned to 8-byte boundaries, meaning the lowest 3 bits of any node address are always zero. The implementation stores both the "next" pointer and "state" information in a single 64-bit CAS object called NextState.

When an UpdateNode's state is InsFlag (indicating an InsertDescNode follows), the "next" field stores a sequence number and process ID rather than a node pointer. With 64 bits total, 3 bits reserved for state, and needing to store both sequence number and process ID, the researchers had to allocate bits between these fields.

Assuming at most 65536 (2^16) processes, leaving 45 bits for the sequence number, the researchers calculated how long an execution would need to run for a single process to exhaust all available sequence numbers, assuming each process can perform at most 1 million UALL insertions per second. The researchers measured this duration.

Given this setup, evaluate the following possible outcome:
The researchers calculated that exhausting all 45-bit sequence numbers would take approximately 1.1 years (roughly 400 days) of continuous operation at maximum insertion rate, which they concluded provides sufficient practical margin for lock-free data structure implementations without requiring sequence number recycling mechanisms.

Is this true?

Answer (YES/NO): YES